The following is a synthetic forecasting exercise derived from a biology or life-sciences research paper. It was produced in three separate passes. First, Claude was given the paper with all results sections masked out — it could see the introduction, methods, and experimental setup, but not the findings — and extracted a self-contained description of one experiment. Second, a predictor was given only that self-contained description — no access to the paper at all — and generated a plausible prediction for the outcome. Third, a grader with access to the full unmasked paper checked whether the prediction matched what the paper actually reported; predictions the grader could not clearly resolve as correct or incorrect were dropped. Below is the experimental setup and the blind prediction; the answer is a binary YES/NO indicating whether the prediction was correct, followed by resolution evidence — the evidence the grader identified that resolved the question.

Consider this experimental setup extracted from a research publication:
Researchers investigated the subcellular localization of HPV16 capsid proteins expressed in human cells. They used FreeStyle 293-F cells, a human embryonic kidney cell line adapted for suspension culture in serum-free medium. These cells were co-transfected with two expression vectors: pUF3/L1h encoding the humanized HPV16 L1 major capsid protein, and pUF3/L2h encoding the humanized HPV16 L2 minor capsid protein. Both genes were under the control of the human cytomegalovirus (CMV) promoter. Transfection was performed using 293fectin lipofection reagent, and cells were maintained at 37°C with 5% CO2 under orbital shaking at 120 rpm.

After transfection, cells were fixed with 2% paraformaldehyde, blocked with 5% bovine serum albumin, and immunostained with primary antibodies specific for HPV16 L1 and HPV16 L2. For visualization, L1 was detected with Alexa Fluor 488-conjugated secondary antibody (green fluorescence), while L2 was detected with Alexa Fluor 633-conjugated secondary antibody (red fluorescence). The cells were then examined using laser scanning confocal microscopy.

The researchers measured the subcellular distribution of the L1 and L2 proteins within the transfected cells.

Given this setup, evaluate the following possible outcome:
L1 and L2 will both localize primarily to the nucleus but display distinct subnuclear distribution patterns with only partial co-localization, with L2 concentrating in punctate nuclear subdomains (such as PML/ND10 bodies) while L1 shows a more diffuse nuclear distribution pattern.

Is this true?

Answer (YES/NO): NO